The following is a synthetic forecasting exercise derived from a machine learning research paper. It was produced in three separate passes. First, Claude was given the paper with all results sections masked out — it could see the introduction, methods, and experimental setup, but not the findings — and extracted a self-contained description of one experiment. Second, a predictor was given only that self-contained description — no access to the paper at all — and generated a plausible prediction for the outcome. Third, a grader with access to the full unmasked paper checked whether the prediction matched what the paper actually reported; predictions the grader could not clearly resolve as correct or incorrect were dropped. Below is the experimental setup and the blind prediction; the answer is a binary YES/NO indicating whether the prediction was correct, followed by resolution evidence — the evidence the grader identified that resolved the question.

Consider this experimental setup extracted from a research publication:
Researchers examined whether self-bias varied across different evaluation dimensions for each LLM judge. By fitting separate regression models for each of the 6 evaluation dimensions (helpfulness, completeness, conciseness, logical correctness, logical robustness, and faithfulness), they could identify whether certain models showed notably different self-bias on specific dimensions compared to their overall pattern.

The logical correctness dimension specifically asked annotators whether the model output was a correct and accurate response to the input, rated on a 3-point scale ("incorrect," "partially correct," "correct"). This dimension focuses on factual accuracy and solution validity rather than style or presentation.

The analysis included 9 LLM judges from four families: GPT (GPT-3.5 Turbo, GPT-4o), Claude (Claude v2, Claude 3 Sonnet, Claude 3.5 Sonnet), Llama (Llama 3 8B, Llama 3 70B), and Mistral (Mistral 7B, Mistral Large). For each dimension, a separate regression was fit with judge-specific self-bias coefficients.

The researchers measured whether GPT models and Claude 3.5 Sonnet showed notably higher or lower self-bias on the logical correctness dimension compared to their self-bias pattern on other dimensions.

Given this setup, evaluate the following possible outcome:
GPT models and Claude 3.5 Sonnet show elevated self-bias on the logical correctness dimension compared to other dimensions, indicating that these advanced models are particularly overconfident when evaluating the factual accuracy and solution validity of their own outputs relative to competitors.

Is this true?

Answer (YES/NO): YES